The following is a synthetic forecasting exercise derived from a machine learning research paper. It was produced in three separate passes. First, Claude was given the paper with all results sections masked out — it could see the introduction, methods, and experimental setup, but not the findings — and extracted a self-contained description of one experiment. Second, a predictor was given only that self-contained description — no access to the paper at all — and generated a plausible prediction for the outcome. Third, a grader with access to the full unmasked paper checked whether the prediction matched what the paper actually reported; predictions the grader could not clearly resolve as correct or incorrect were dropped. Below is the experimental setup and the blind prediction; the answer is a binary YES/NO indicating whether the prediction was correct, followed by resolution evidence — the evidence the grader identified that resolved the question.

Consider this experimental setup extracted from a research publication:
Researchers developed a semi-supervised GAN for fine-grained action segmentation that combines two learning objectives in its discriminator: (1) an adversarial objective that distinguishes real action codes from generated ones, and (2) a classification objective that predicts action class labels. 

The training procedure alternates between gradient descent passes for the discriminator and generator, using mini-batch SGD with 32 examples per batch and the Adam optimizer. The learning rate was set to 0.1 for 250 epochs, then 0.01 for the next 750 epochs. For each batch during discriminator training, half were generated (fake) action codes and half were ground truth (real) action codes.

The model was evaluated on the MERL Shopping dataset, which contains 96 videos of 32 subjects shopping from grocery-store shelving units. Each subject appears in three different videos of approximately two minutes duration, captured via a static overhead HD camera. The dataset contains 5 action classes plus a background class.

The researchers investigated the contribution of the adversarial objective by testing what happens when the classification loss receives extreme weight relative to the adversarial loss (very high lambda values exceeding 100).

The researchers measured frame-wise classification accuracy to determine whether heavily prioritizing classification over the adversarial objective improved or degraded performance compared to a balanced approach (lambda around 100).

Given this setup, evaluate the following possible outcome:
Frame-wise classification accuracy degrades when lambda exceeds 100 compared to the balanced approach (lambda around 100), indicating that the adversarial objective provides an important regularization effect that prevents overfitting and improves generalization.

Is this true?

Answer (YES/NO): YES